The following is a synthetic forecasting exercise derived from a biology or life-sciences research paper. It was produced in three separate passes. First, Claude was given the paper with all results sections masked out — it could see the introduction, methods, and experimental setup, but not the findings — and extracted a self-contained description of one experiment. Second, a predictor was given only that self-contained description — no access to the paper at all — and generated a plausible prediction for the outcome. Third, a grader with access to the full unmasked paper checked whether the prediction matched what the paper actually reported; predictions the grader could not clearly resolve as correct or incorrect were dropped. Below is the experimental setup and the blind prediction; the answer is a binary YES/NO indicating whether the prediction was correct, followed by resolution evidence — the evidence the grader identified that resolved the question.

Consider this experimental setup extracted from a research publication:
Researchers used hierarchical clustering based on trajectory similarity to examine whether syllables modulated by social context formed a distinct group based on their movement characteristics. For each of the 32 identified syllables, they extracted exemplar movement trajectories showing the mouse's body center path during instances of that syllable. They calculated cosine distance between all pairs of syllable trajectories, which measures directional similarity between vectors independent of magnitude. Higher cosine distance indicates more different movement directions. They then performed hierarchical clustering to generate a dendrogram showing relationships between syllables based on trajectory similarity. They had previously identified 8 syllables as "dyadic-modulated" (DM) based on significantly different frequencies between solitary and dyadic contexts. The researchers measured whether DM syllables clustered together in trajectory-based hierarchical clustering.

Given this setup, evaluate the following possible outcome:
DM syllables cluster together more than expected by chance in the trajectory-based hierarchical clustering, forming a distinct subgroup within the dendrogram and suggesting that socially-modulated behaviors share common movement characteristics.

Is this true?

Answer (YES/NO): NO